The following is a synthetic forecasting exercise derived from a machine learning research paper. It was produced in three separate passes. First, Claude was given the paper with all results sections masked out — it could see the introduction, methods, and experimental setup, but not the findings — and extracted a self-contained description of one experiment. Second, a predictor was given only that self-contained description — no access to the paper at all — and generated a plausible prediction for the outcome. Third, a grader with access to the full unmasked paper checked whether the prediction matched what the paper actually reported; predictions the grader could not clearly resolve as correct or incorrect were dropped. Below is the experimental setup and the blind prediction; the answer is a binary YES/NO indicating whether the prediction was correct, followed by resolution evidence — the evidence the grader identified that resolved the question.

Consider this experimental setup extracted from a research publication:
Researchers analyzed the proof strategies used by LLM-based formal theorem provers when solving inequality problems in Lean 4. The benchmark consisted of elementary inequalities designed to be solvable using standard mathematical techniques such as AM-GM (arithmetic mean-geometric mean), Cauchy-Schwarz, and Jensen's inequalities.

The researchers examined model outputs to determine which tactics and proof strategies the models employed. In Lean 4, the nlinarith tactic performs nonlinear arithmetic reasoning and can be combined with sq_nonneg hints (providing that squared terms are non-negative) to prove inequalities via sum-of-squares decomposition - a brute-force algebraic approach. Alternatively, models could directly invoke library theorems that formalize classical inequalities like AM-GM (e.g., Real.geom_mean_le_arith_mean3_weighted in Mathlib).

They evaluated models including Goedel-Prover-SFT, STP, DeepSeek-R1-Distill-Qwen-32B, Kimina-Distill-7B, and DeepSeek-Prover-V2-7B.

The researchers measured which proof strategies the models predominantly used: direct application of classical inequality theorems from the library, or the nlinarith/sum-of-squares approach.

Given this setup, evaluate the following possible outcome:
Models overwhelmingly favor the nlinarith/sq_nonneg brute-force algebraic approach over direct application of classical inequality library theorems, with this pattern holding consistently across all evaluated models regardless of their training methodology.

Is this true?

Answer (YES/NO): NO